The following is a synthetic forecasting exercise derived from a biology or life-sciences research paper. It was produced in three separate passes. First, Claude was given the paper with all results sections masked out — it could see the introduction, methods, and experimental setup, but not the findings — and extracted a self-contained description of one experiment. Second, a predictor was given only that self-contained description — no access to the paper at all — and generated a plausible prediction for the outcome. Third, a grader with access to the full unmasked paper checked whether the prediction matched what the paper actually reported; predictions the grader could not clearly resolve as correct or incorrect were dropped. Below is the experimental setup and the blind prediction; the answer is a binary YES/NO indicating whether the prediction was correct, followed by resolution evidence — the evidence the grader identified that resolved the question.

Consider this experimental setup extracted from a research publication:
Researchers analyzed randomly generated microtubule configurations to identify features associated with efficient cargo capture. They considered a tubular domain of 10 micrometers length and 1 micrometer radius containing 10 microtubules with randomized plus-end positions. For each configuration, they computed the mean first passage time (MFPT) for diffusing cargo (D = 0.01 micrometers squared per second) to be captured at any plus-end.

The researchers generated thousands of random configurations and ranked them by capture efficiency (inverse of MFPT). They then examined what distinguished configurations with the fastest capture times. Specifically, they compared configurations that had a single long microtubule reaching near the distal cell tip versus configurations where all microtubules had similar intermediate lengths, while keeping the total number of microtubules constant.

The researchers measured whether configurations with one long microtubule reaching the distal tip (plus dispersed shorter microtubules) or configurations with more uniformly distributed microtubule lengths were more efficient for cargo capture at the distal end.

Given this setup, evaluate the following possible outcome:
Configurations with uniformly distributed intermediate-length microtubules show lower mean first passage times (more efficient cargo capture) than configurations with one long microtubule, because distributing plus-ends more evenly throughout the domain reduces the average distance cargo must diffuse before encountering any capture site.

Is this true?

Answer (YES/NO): NO